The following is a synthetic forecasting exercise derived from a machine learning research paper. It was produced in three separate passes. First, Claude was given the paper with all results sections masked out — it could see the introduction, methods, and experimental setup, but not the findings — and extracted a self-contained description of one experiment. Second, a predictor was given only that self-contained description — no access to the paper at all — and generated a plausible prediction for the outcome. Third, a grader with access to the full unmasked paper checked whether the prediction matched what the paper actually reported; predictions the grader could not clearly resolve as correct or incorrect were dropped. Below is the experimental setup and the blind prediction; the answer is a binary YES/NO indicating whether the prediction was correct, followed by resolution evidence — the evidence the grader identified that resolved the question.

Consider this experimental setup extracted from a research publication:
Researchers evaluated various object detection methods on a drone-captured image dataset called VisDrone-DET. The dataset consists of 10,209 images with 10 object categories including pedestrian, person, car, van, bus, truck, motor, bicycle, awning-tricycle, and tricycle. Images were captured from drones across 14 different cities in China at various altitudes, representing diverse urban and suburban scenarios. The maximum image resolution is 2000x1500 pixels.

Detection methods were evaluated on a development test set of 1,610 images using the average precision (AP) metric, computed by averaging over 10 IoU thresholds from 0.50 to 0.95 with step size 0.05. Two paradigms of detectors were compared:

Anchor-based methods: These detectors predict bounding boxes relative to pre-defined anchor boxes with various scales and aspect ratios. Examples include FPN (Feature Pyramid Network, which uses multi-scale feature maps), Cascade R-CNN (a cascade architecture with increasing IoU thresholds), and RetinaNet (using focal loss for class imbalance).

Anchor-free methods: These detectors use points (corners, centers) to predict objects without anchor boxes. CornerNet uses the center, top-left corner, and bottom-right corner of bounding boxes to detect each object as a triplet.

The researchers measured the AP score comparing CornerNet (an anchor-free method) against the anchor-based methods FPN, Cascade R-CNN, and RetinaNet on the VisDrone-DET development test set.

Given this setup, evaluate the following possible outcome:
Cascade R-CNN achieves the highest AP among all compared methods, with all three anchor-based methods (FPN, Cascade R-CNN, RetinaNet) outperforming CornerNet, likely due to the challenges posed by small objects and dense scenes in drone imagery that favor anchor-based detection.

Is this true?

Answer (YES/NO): NO